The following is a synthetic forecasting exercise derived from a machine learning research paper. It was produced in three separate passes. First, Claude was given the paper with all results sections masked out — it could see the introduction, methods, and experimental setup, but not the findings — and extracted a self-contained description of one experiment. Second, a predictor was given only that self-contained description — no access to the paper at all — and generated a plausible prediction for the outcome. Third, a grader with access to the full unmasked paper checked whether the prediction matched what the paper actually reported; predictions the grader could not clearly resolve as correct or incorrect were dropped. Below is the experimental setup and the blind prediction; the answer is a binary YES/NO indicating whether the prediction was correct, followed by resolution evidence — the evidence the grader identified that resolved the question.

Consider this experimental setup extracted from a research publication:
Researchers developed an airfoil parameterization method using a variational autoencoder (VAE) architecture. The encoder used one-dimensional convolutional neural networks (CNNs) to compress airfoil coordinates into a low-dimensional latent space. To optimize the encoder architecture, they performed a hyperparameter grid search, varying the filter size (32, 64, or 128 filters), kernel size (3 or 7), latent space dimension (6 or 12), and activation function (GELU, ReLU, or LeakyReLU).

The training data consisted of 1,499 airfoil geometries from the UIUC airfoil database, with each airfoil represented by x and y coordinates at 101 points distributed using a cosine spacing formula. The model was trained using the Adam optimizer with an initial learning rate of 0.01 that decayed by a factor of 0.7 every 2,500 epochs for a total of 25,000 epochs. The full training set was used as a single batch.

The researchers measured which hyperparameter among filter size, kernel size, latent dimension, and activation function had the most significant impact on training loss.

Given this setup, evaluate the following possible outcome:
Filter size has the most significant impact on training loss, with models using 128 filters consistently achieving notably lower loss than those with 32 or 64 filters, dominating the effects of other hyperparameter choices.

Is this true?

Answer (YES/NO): NO